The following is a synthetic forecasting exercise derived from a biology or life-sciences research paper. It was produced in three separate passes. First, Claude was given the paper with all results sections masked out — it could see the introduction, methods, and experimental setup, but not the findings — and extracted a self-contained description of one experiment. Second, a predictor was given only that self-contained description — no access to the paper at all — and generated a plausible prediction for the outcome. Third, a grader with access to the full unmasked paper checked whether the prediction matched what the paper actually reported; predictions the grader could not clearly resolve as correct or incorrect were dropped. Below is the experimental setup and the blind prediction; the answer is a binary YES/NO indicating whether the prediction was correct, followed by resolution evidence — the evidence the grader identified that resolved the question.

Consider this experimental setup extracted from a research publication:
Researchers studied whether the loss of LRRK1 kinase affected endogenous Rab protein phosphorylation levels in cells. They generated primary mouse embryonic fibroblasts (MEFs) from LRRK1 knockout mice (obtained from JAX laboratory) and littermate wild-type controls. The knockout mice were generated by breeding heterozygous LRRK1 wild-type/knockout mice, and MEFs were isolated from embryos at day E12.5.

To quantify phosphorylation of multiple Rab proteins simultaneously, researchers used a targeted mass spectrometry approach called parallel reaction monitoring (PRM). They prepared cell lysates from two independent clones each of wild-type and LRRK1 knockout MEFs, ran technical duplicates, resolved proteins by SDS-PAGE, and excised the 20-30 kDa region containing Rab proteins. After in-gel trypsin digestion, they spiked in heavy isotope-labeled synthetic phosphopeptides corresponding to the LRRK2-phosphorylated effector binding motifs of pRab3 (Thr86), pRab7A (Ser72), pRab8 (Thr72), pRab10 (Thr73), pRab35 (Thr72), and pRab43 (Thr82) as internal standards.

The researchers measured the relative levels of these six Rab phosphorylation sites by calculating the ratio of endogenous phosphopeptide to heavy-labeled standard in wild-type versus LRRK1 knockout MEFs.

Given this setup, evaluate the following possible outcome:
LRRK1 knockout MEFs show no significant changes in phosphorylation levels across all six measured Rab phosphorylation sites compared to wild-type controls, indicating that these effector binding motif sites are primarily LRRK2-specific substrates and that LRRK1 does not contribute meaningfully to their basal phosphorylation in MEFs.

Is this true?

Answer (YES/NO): NO